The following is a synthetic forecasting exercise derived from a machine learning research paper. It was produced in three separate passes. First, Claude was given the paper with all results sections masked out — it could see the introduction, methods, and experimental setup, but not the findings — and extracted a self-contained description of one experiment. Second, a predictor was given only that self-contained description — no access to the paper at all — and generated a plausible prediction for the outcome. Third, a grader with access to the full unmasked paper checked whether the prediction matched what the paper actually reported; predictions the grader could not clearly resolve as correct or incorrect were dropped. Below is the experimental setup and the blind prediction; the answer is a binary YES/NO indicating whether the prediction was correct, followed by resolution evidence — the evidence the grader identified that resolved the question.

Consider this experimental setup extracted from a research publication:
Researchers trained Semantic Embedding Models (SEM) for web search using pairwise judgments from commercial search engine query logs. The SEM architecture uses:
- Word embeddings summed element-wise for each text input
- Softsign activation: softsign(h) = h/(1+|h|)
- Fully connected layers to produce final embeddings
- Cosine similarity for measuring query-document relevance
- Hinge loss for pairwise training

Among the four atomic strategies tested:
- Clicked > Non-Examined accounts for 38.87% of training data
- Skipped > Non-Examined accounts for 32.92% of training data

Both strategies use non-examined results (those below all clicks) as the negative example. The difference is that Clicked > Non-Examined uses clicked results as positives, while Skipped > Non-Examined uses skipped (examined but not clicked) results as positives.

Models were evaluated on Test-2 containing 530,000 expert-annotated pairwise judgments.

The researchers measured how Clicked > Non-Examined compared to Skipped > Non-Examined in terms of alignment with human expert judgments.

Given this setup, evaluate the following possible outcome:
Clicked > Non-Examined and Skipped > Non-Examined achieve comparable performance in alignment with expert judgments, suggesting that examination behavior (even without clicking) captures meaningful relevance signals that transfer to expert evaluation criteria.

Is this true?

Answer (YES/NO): NO